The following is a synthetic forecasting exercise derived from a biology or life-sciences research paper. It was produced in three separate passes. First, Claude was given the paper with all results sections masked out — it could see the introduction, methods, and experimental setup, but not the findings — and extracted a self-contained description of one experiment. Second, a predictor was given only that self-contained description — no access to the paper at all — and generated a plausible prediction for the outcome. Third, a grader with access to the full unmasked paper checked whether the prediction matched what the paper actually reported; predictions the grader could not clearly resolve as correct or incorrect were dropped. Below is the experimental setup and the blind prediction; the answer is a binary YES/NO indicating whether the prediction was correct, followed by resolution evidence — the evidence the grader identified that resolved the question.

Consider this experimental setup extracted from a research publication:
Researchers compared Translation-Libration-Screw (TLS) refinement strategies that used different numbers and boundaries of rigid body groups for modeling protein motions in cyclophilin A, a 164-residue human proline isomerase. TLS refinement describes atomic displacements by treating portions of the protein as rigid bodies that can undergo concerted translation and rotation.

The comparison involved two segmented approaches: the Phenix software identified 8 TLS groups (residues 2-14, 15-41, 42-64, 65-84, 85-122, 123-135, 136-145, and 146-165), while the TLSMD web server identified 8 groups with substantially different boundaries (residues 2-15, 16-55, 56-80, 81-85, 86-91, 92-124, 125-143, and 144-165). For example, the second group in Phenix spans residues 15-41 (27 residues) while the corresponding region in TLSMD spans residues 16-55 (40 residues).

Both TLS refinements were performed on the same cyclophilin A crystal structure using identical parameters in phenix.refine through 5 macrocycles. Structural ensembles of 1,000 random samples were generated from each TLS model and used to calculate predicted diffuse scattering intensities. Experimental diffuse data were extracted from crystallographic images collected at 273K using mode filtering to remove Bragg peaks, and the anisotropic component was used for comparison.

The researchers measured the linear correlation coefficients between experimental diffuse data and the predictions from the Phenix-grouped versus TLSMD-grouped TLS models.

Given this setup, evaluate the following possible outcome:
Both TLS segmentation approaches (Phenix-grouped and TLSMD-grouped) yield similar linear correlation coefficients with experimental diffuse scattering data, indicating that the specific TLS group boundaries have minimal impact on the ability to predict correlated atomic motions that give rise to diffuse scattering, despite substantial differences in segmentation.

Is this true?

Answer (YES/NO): YES